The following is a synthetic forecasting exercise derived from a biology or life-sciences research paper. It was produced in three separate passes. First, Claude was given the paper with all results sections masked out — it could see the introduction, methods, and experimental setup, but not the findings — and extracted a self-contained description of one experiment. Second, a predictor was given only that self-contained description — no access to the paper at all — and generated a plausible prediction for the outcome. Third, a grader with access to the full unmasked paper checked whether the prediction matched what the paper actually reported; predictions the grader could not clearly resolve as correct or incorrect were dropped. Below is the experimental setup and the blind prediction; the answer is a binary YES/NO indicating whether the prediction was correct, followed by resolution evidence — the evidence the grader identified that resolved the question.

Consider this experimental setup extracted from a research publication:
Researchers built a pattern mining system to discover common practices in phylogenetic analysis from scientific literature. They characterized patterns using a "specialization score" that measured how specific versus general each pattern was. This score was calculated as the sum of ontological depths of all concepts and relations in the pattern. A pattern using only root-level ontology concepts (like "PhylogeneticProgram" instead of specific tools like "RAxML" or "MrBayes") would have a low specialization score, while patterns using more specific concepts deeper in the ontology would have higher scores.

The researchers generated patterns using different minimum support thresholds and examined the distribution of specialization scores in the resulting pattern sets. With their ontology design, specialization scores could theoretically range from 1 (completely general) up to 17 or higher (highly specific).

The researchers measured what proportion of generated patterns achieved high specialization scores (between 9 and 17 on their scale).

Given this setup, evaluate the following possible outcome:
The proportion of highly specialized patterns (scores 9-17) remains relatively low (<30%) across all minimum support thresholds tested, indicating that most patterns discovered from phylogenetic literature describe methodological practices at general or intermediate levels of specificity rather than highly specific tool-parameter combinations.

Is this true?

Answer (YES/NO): NO